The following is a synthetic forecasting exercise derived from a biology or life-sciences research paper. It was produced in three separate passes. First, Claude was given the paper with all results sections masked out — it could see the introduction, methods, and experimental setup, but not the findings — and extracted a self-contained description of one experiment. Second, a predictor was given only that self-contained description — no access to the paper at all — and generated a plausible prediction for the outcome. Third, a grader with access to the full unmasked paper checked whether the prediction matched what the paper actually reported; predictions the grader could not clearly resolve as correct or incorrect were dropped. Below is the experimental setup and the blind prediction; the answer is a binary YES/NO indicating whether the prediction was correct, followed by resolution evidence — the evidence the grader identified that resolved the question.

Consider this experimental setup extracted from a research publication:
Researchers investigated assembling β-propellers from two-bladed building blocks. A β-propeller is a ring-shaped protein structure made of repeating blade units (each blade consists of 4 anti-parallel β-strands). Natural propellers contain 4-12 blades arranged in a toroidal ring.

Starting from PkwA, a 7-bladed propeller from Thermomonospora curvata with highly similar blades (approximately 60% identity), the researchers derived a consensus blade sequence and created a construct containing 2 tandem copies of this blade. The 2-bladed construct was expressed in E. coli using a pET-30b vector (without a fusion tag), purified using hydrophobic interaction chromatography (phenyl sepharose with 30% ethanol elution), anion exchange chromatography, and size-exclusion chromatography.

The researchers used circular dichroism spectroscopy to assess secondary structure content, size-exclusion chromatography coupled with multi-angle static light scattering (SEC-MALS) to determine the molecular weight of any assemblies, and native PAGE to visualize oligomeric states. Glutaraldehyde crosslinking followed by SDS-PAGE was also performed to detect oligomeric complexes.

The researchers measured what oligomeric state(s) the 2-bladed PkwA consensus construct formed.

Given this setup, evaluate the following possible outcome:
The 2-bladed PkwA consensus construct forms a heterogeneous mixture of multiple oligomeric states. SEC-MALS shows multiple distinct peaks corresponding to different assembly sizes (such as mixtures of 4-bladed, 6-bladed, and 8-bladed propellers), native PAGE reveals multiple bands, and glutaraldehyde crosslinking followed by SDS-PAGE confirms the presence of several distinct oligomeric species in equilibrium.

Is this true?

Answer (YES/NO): NO